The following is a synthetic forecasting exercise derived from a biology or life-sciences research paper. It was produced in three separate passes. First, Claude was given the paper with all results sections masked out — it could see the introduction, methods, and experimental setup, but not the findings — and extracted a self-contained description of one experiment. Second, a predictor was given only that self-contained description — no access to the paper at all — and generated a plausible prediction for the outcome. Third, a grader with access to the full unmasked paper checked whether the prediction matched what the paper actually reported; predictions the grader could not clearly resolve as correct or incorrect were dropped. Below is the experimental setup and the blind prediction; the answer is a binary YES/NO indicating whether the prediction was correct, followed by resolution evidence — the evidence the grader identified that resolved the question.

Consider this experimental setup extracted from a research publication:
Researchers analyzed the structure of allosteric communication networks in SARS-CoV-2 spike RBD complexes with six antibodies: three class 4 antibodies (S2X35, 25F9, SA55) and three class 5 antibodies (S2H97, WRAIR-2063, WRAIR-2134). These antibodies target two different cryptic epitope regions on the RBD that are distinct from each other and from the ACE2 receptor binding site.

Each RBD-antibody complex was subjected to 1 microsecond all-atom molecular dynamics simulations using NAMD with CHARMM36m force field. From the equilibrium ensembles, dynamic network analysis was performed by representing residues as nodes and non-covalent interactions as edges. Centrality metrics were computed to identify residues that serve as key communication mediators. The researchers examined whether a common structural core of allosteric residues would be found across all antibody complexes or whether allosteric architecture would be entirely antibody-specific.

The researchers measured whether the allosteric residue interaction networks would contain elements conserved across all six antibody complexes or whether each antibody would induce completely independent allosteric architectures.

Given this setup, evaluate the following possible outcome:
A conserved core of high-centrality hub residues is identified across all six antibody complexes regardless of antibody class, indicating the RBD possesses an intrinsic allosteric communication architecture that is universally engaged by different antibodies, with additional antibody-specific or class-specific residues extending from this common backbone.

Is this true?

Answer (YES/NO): YES